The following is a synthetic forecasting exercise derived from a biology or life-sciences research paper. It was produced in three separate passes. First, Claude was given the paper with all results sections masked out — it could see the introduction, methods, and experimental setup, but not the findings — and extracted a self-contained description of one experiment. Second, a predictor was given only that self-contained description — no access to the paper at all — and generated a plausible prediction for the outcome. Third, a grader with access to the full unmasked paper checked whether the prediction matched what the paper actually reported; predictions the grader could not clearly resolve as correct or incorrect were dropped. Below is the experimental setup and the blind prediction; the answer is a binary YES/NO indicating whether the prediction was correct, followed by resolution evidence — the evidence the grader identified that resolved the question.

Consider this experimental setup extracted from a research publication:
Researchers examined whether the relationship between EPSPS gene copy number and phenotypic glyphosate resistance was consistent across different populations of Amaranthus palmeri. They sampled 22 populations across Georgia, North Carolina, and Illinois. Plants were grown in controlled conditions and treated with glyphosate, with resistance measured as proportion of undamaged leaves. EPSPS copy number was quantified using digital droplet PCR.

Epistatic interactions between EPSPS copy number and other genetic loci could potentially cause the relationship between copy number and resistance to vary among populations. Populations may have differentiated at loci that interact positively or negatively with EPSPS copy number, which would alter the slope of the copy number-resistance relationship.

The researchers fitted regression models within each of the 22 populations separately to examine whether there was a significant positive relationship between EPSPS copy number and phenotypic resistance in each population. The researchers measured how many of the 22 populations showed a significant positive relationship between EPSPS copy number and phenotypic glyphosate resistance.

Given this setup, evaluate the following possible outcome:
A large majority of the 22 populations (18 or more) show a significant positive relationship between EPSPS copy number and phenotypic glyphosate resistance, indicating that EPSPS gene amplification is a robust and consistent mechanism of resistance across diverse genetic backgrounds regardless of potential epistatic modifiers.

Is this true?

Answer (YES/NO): NO